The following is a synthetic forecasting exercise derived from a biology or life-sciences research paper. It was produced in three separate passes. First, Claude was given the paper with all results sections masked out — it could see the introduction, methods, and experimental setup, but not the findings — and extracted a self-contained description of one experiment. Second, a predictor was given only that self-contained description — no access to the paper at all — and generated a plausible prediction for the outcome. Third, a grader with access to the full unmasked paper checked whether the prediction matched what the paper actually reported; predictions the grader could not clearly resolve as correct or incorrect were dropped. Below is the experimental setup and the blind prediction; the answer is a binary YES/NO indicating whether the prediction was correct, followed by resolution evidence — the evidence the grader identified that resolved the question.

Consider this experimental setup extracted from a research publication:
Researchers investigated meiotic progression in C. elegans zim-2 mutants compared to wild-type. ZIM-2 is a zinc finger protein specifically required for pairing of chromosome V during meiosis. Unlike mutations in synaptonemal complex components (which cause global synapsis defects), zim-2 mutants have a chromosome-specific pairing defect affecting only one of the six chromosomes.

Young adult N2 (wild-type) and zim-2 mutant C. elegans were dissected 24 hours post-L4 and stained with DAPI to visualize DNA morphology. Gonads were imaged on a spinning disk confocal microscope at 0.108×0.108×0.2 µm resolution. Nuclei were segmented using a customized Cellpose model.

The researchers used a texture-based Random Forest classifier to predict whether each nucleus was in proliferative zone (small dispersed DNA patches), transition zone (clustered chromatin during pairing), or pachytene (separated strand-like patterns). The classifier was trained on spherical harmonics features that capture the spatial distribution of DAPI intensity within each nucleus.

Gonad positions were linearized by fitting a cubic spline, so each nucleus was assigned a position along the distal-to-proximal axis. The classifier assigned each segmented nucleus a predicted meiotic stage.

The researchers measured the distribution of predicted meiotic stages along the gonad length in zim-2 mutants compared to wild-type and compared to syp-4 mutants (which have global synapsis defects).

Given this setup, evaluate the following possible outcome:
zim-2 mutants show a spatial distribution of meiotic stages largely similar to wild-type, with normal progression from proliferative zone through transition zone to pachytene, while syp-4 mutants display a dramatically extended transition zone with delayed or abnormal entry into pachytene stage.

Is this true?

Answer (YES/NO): NO